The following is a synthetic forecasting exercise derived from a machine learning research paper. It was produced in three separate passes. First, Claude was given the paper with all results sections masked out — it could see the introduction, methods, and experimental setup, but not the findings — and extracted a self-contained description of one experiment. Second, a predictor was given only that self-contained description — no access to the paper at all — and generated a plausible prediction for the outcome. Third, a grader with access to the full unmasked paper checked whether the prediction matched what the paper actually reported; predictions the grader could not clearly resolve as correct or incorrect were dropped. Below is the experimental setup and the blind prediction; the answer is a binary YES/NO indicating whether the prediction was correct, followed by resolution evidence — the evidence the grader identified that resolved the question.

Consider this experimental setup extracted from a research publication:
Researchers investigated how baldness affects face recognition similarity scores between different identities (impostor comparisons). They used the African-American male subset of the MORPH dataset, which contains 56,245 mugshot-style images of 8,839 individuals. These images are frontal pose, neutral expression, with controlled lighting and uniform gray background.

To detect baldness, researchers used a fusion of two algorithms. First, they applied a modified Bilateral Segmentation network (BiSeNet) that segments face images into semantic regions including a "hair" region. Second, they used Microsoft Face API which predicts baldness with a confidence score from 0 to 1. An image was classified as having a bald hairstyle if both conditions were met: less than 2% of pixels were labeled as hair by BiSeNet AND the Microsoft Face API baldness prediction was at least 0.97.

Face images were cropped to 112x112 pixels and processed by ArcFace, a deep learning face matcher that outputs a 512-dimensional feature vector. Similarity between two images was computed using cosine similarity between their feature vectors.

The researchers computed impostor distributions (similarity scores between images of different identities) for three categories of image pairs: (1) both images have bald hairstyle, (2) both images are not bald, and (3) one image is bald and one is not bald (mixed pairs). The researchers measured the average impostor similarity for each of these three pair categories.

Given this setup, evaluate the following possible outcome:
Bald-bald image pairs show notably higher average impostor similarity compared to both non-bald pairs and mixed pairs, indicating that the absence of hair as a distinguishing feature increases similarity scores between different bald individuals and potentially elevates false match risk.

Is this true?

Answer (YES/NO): YES